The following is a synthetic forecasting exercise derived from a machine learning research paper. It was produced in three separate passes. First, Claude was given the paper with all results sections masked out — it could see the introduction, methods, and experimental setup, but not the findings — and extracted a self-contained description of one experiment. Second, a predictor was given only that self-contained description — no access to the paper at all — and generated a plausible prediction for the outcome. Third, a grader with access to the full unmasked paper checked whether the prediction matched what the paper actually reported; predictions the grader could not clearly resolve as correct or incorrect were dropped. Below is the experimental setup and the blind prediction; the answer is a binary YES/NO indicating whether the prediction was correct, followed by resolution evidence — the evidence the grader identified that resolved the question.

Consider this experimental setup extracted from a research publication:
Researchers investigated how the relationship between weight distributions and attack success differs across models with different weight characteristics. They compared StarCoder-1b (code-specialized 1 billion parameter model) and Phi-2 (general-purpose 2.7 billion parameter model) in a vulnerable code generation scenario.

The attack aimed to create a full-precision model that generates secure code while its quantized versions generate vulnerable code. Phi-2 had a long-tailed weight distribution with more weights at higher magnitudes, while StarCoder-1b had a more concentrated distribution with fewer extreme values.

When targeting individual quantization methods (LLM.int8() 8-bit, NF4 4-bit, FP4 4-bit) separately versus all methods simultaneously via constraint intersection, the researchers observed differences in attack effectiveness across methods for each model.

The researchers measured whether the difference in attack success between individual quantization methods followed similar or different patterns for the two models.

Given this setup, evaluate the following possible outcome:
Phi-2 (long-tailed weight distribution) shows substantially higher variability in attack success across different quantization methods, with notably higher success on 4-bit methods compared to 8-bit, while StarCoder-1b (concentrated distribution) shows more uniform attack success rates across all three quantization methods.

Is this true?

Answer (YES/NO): NO